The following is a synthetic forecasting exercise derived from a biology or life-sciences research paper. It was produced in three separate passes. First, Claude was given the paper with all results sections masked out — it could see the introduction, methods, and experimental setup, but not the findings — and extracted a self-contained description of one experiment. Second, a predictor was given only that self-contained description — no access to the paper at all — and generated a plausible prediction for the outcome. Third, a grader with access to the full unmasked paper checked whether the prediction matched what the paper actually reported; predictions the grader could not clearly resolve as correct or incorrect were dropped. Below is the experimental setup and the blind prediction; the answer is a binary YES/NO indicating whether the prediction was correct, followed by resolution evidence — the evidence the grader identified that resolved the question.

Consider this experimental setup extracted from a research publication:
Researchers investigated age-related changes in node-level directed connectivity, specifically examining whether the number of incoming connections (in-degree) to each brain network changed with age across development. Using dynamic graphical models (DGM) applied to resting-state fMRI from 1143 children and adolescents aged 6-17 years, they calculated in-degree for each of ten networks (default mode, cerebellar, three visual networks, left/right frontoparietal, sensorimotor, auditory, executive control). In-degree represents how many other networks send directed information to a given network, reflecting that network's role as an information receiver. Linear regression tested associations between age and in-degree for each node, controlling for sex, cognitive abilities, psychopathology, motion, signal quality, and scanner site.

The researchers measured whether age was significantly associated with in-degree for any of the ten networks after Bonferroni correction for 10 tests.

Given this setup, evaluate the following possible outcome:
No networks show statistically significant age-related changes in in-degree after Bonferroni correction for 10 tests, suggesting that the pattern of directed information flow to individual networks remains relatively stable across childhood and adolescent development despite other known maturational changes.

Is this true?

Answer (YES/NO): NO